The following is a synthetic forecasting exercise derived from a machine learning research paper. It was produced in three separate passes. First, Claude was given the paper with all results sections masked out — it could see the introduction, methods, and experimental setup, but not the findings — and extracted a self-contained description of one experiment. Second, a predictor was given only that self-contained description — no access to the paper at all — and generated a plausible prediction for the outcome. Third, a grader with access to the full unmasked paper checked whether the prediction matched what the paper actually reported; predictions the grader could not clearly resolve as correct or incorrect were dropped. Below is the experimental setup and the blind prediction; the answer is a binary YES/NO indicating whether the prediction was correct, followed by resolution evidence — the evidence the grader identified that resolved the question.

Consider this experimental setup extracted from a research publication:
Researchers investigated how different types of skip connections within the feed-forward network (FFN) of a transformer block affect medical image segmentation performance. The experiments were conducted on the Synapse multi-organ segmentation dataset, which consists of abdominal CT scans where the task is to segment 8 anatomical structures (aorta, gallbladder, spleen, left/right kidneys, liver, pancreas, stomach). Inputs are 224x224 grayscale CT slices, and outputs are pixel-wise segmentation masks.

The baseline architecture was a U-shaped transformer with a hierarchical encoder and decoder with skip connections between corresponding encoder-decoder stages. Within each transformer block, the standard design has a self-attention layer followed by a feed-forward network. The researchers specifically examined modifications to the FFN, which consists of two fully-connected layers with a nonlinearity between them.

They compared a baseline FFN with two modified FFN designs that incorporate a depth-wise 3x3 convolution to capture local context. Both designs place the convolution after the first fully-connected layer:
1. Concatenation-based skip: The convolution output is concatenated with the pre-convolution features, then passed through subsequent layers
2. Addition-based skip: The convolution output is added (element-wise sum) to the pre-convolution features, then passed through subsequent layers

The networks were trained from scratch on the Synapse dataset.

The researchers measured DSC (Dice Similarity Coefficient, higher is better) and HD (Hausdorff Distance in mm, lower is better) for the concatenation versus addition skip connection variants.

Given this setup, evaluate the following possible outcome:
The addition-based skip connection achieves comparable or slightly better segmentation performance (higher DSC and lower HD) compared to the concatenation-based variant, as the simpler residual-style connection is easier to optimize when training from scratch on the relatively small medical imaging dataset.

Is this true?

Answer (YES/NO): YES